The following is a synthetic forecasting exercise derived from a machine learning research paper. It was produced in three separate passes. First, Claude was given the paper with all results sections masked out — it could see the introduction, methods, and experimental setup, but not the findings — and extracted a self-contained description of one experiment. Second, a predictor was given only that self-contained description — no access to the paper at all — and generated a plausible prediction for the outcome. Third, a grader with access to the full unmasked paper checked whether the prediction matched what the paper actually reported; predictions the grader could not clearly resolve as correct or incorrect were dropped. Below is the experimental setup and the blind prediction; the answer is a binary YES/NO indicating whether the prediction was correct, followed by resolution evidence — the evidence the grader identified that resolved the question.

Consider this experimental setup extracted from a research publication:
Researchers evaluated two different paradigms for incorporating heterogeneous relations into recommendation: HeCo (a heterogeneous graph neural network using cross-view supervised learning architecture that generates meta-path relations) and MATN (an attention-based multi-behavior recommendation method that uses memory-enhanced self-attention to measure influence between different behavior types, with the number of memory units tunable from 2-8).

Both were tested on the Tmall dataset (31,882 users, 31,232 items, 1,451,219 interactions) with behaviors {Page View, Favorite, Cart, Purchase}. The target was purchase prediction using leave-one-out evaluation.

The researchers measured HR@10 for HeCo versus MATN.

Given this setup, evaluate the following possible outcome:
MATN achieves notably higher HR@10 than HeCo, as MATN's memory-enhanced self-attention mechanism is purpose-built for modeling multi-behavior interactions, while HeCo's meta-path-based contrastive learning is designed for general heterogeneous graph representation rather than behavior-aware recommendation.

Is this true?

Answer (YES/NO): YES